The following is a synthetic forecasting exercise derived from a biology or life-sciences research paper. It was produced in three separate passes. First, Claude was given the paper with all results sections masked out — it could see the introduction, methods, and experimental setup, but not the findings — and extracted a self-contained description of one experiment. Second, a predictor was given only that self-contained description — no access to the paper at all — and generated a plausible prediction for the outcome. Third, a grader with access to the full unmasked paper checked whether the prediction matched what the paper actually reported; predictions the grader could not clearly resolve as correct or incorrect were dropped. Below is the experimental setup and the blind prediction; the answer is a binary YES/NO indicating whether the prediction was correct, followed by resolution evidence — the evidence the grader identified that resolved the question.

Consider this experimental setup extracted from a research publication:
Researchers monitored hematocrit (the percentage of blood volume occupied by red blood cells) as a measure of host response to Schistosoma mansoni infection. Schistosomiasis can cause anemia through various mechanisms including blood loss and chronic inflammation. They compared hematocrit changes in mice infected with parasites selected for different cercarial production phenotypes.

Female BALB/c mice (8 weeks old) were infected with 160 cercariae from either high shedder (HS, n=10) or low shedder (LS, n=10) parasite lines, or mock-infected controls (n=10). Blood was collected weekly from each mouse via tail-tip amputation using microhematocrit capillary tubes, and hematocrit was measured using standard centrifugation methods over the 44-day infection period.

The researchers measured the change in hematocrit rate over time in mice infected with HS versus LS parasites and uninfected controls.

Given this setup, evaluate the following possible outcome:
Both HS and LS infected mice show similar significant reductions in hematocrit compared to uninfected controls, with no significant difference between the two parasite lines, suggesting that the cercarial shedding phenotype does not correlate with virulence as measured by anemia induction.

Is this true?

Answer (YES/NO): YES